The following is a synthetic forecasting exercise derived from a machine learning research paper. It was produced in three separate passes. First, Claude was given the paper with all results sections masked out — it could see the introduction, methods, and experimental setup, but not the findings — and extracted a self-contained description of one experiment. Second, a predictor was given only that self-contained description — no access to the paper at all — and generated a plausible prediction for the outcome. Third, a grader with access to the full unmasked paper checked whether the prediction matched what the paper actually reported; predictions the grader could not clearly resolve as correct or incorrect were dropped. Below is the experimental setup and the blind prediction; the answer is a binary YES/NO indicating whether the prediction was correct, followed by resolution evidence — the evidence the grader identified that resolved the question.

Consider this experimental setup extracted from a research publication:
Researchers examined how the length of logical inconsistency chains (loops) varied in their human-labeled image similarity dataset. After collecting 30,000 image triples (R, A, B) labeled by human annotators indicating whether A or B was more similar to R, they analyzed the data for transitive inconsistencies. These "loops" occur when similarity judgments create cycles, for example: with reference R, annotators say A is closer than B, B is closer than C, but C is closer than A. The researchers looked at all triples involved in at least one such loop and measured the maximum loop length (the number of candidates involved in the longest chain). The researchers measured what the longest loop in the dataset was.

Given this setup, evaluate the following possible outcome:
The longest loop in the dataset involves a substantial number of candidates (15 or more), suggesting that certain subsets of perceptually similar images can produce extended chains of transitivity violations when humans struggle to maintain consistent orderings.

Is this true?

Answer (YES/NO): NO